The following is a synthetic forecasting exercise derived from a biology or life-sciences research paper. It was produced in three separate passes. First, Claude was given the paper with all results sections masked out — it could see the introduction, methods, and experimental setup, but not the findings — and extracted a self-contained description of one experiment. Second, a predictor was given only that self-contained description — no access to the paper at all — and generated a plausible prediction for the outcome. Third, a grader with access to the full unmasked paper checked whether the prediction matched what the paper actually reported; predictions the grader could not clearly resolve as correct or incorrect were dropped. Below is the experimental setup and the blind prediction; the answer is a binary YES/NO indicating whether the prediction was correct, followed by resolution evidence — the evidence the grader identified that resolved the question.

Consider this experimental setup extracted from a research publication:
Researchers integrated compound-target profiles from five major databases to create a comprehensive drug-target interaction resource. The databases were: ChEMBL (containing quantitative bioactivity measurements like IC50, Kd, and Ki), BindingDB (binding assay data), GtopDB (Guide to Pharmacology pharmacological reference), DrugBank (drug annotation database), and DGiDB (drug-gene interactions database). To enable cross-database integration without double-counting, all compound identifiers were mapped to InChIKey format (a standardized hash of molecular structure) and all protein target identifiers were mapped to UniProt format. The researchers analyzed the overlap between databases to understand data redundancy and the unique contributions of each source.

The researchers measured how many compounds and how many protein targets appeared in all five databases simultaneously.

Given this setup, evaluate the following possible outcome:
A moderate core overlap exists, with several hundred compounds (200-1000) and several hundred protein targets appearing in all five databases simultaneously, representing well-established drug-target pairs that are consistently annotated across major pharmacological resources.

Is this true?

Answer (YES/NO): YES